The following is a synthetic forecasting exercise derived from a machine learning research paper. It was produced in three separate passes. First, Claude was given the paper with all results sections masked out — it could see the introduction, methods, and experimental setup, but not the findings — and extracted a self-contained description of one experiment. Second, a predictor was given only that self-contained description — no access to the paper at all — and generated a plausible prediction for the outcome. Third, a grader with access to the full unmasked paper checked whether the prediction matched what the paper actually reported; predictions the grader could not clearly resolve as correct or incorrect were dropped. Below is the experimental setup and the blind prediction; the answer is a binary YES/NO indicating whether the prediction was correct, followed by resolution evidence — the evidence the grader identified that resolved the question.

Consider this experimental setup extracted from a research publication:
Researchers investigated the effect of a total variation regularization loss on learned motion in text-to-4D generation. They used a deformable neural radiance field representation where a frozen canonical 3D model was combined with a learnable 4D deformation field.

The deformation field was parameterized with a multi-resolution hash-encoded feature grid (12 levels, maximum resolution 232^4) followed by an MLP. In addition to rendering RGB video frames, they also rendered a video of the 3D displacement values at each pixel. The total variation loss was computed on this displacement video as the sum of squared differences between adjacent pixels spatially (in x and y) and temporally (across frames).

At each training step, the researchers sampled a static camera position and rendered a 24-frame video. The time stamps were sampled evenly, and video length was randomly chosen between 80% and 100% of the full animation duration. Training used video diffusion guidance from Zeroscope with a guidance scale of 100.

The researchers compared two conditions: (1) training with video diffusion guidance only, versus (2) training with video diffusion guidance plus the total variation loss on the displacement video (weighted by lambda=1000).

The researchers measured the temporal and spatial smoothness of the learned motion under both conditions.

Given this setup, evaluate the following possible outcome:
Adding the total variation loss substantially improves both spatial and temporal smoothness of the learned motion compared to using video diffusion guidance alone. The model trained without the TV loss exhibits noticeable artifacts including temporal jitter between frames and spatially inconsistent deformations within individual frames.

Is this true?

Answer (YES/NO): YES